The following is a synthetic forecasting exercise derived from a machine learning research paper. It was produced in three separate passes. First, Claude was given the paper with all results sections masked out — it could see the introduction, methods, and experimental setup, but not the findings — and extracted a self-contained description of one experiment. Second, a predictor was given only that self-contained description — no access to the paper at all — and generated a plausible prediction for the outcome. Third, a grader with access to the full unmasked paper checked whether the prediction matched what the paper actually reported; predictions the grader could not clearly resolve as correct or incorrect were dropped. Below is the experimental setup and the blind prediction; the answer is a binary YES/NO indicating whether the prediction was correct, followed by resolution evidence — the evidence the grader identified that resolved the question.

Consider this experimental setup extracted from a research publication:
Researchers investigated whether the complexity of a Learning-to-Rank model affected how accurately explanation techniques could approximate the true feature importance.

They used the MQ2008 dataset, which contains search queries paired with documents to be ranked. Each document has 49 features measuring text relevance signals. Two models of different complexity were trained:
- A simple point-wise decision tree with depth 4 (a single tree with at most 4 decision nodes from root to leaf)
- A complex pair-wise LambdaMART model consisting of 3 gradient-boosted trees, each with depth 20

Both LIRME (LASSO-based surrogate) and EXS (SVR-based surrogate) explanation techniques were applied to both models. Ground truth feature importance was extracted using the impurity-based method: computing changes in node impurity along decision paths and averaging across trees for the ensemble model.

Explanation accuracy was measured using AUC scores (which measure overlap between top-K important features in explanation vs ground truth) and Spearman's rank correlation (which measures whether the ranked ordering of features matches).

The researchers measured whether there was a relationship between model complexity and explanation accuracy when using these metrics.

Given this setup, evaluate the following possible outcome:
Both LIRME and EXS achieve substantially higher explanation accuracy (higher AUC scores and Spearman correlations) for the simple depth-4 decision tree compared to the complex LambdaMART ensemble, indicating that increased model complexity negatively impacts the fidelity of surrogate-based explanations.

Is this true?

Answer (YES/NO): YES